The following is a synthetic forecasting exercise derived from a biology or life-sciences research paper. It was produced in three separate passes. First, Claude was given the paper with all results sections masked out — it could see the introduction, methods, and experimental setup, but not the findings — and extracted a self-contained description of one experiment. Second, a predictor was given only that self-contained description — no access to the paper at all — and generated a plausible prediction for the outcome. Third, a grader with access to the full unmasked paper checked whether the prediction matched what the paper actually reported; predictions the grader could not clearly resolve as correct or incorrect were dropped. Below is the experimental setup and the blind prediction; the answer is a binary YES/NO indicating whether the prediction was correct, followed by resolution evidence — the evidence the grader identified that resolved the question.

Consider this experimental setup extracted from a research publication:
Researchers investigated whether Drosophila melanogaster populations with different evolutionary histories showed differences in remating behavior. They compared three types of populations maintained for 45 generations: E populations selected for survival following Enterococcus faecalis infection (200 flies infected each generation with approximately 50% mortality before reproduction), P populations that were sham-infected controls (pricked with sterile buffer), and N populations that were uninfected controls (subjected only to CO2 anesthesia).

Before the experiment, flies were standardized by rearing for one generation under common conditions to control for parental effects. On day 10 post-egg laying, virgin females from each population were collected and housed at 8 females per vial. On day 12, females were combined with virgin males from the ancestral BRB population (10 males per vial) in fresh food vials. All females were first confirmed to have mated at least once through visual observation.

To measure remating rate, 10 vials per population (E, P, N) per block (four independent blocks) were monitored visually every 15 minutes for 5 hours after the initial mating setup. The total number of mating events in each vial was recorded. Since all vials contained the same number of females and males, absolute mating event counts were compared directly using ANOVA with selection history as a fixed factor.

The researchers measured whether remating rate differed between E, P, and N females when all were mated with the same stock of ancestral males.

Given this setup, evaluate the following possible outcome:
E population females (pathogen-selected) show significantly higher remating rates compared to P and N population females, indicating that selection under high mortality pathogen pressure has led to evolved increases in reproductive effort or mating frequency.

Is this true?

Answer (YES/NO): NO